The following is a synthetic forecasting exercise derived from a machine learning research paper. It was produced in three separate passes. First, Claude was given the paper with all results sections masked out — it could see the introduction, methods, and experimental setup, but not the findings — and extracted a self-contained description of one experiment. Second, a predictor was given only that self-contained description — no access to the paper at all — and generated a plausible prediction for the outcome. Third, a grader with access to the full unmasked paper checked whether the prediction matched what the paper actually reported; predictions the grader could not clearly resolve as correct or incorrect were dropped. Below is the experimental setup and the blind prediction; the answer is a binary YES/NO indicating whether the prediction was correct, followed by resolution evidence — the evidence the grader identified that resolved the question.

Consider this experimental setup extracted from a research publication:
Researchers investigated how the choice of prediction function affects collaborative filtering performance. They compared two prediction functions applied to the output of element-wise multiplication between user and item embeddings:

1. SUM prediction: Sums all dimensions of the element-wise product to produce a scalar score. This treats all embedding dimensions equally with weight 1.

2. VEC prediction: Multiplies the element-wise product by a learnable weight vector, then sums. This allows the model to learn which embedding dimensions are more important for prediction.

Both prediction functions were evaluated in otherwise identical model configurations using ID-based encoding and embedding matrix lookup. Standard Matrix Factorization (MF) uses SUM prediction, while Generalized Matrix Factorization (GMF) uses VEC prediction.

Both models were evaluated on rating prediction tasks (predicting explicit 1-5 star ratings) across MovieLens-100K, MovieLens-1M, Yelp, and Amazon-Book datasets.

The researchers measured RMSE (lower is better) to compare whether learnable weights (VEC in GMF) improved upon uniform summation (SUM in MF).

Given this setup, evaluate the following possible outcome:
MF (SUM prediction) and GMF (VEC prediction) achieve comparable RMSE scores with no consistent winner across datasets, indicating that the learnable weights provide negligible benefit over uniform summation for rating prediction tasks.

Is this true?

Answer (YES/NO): NO